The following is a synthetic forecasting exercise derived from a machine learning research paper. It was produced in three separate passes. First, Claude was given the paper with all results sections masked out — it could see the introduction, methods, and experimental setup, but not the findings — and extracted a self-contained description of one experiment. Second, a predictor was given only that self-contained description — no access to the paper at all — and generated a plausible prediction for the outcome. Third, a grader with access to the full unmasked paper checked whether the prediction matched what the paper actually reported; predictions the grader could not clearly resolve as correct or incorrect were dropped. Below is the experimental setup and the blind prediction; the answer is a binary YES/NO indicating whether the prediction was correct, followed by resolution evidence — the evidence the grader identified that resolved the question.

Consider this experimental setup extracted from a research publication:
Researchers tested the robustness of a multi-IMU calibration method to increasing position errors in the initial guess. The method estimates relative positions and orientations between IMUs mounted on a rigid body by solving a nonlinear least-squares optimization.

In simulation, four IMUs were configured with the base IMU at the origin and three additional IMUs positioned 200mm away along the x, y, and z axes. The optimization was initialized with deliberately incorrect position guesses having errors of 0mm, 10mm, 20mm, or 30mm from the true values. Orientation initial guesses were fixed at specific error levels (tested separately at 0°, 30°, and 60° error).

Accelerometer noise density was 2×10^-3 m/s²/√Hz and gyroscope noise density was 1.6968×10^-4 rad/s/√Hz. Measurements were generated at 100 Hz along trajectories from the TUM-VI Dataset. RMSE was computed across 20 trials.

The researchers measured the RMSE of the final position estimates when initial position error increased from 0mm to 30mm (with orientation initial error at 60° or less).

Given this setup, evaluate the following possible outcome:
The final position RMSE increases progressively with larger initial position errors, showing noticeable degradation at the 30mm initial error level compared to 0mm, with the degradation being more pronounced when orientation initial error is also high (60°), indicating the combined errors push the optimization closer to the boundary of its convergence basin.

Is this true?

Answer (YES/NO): NO